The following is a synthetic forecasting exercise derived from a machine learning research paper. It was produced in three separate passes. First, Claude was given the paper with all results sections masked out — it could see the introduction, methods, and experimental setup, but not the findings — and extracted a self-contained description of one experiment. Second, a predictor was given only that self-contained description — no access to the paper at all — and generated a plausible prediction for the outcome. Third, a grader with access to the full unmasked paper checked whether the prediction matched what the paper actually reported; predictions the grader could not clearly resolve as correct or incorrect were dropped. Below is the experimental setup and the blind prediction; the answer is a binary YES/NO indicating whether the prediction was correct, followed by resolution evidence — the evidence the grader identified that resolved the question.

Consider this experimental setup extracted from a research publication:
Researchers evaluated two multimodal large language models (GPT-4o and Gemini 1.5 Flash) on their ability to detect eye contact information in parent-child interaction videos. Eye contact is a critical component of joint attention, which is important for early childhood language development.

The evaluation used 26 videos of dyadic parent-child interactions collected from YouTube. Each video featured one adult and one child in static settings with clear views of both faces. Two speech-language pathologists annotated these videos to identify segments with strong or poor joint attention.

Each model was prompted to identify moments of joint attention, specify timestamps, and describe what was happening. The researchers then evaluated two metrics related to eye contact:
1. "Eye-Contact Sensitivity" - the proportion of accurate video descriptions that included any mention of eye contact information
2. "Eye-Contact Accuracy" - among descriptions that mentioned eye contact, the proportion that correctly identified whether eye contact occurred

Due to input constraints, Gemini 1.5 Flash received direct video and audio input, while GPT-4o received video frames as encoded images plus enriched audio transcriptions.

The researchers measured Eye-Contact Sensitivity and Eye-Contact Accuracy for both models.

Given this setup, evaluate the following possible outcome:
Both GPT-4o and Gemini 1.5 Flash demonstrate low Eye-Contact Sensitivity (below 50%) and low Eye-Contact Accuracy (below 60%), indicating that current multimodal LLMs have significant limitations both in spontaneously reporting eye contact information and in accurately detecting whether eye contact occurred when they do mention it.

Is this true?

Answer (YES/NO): NO